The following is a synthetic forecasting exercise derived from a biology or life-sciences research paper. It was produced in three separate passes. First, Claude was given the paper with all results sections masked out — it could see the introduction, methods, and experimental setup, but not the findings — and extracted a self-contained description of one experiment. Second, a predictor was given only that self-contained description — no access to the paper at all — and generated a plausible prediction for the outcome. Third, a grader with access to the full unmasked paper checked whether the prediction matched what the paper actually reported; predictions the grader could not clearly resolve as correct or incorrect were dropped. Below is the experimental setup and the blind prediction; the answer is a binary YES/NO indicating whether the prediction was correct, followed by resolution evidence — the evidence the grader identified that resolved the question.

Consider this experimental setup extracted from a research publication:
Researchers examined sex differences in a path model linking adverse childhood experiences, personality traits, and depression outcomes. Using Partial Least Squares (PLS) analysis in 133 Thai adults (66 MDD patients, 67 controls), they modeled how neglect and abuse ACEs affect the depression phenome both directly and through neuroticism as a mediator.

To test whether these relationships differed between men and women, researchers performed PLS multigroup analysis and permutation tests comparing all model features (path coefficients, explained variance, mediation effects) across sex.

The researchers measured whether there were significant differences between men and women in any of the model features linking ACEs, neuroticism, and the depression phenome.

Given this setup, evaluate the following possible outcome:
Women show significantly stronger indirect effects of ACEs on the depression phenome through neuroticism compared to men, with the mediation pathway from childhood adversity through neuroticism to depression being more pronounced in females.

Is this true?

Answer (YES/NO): NO